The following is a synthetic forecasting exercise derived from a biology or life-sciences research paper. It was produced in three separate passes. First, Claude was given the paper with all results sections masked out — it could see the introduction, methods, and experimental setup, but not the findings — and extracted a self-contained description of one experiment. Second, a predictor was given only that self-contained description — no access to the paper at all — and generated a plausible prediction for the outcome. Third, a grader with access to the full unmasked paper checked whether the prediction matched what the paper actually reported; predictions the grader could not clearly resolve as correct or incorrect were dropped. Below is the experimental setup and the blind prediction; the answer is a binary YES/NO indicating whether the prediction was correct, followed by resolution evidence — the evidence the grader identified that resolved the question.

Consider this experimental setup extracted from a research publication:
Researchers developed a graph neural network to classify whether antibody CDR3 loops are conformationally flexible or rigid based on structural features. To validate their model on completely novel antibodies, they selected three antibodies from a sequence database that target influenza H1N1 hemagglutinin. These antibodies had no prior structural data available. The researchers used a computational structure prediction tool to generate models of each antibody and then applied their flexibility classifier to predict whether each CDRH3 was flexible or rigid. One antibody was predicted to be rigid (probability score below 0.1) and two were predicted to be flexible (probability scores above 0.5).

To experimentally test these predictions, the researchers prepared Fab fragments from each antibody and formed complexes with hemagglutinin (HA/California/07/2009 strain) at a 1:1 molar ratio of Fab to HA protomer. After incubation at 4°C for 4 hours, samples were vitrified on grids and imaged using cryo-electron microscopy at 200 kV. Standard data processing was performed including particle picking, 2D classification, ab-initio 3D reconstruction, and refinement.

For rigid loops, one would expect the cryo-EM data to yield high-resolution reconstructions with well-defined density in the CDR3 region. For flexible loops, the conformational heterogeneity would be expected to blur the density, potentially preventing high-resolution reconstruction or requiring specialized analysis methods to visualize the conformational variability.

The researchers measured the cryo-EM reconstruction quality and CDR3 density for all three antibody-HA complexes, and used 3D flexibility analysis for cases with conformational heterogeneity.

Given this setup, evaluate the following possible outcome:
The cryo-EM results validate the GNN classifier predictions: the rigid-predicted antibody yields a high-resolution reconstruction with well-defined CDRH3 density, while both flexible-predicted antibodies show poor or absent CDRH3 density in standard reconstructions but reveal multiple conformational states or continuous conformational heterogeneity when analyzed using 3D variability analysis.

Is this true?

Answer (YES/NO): NO